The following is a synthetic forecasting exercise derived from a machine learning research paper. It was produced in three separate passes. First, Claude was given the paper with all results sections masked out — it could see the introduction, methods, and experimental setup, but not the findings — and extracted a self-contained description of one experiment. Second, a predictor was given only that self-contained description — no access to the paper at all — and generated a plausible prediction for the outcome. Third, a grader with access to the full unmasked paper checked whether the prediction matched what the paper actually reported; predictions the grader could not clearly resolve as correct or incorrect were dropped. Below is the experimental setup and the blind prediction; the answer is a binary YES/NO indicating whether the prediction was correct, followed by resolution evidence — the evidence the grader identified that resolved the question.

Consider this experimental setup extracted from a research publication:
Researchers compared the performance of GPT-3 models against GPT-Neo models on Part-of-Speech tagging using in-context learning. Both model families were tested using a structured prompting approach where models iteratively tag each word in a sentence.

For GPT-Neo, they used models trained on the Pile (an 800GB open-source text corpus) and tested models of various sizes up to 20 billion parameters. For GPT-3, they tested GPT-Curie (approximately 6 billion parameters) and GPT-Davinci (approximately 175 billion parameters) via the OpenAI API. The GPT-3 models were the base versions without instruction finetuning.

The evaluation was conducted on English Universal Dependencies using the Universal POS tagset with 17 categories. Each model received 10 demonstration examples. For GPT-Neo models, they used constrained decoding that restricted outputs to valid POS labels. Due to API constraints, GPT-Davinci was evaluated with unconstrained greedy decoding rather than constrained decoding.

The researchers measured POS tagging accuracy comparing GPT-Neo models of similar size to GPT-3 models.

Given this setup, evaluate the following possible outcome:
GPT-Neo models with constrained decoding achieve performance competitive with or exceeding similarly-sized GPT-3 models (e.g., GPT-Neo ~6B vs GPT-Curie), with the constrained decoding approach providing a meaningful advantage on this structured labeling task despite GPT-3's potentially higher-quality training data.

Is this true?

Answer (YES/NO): YES